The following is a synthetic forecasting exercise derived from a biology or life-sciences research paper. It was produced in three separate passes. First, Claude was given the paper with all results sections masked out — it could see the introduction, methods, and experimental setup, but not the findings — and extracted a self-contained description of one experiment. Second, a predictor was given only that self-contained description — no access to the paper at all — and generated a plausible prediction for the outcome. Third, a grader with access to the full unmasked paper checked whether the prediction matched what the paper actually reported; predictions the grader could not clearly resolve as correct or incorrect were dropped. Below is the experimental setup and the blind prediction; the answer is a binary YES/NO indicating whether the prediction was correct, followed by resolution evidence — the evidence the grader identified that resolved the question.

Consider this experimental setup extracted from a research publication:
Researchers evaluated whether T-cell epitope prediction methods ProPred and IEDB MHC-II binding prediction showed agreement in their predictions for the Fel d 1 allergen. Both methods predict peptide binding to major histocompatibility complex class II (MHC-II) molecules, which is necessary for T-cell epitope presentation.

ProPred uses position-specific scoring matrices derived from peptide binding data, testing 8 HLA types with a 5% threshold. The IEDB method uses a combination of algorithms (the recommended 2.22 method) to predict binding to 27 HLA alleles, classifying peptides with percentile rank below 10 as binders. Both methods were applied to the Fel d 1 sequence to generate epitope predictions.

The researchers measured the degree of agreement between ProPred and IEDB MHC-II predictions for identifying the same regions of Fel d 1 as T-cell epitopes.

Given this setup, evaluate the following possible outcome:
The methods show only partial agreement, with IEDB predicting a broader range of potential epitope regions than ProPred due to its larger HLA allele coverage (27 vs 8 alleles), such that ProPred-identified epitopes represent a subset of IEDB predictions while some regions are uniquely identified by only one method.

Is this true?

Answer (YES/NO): NO